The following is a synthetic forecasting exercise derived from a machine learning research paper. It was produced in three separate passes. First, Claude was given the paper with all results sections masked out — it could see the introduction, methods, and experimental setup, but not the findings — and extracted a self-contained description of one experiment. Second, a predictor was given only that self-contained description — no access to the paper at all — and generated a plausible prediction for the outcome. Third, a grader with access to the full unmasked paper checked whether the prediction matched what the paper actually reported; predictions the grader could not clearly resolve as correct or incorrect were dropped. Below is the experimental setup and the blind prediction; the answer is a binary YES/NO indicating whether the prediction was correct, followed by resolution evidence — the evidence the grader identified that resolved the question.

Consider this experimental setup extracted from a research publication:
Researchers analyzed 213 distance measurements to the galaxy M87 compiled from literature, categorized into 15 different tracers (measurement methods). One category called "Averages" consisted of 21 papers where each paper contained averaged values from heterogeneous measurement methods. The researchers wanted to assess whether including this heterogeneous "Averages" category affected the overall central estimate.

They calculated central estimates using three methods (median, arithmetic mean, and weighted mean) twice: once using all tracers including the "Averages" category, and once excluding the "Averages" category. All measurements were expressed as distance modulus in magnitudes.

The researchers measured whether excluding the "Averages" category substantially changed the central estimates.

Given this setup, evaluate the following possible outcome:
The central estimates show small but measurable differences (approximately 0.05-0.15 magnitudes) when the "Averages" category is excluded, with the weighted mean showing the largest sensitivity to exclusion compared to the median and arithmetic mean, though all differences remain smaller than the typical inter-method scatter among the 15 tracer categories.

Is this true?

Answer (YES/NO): NO